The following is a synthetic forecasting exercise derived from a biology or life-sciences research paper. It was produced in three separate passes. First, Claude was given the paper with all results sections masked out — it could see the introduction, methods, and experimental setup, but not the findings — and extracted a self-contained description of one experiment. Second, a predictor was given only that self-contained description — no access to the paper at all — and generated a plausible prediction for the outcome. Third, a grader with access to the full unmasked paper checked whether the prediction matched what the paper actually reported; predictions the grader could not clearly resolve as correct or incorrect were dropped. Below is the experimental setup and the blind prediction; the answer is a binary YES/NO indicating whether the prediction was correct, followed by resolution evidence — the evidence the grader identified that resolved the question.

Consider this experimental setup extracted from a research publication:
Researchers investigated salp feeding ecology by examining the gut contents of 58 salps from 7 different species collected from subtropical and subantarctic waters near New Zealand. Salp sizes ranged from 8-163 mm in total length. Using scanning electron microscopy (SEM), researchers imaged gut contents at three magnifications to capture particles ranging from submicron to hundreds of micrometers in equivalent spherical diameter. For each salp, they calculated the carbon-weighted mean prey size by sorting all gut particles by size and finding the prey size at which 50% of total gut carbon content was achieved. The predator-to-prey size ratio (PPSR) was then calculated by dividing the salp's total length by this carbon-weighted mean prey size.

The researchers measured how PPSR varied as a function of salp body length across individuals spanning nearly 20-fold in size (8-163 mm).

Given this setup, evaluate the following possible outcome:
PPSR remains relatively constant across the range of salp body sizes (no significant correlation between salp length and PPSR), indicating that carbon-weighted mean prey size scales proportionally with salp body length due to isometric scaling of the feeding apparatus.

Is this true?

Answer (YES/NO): NO